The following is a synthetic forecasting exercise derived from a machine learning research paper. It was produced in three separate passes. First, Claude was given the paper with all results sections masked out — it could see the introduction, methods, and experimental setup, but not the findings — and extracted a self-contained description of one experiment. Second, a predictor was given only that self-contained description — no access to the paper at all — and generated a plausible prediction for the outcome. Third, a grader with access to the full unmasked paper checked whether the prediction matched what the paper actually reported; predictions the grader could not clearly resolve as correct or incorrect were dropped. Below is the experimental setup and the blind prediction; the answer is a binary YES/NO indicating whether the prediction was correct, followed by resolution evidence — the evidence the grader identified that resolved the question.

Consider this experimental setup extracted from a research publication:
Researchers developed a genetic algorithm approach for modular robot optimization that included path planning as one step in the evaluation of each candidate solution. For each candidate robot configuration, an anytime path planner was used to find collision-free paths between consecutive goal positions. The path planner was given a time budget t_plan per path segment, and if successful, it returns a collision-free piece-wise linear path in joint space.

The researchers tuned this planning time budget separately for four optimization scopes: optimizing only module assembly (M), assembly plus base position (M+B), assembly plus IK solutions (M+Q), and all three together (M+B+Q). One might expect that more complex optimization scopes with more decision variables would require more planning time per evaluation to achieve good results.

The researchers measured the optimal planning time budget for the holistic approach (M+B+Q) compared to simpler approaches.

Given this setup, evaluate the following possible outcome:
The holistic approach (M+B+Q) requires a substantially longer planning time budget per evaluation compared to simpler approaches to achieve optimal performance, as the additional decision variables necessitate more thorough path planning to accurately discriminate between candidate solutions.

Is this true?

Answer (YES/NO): NO